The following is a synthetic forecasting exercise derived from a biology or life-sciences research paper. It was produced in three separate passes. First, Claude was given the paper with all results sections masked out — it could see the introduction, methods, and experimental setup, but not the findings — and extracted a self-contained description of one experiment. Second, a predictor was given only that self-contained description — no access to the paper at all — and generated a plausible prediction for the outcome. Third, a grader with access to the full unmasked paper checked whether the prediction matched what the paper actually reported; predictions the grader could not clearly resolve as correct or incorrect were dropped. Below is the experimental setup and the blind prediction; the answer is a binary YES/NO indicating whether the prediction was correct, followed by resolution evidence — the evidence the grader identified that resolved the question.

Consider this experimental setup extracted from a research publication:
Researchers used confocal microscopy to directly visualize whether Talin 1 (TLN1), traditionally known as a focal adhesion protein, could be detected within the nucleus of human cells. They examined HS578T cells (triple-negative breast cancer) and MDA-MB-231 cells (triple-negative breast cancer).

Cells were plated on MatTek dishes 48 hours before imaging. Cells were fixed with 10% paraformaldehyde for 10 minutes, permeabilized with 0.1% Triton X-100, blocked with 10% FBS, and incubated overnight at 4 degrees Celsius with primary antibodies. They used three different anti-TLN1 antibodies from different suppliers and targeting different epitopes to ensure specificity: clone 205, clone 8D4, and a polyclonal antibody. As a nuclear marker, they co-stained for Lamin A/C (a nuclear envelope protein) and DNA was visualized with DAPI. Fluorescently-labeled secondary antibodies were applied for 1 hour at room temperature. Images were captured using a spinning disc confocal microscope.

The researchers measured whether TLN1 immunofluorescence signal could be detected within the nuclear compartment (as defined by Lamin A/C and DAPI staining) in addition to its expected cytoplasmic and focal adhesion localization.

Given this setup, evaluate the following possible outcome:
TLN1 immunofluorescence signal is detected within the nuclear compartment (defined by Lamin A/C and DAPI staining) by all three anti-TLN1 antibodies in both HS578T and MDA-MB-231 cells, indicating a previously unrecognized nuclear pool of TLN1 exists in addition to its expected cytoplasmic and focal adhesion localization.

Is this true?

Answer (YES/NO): YES